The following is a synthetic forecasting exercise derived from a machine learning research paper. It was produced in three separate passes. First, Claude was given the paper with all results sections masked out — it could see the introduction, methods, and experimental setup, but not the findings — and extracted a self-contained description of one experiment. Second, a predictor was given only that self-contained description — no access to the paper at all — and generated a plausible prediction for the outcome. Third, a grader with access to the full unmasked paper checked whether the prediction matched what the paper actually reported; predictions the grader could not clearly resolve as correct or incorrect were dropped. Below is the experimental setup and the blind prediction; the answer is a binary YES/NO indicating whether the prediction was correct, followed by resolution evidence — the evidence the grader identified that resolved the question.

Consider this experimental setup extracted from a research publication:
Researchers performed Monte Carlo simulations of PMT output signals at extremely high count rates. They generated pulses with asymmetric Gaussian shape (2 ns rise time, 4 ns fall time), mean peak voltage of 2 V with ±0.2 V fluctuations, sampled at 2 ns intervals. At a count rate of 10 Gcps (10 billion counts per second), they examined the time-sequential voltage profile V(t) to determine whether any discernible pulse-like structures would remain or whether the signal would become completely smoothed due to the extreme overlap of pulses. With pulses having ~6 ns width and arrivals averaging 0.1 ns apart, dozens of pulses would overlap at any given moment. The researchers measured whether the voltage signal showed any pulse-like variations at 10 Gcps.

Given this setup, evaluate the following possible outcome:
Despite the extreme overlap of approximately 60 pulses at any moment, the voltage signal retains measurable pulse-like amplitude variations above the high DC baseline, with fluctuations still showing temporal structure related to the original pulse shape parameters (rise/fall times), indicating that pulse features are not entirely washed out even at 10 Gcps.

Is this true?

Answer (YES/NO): YES